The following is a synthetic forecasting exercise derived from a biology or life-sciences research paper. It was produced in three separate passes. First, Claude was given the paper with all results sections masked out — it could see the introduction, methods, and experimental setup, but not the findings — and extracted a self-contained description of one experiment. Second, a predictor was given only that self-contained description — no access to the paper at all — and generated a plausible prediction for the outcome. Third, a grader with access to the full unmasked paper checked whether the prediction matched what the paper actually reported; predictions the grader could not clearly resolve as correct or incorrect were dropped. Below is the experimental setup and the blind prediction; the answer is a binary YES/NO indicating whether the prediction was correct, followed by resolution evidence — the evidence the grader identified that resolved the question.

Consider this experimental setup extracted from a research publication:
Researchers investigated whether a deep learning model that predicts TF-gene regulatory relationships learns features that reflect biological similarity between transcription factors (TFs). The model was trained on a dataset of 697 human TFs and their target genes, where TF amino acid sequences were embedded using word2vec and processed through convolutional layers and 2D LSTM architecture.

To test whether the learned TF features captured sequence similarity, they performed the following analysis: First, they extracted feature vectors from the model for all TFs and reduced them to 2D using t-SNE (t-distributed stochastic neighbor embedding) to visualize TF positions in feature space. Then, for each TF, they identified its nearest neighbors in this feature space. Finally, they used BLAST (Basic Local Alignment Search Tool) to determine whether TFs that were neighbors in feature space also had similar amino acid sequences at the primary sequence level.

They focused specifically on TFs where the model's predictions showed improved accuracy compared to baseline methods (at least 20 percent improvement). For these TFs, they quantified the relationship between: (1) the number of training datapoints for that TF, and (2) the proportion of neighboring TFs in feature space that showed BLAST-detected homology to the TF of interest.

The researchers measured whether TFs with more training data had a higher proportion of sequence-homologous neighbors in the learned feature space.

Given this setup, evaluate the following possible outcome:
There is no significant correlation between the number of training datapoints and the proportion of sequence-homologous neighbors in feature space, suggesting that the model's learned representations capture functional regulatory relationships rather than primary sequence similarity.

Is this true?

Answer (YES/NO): NO